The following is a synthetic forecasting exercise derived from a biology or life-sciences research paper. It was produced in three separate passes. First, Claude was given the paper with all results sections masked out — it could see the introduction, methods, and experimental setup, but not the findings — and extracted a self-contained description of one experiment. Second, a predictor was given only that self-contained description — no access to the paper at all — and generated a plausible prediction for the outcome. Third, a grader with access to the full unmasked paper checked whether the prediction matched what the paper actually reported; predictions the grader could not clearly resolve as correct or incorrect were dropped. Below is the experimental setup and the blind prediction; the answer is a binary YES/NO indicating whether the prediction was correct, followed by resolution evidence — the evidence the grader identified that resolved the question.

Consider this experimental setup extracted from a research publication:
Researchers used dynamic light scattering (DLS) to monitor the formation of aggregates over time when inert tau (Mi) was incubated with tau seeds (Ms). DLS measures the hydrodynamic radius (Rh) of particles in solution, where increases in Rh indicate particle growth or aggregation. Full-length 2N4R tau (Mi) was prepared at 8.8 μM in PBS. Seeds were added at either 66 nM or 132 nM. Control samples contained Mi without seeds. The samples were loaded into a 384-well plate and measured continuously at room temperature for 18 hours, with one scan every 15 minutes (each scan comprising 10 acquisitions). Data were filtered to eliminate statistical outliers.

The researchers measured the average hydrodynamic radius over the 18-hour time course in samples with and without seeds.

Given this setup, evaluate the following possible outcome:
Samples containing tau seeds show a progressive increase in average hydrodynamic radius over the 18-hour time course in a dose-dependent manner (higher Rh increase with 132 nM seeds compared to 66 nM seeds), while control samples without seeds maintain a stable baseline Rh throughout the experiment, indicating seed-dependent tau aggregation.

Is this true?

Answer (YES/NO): YES